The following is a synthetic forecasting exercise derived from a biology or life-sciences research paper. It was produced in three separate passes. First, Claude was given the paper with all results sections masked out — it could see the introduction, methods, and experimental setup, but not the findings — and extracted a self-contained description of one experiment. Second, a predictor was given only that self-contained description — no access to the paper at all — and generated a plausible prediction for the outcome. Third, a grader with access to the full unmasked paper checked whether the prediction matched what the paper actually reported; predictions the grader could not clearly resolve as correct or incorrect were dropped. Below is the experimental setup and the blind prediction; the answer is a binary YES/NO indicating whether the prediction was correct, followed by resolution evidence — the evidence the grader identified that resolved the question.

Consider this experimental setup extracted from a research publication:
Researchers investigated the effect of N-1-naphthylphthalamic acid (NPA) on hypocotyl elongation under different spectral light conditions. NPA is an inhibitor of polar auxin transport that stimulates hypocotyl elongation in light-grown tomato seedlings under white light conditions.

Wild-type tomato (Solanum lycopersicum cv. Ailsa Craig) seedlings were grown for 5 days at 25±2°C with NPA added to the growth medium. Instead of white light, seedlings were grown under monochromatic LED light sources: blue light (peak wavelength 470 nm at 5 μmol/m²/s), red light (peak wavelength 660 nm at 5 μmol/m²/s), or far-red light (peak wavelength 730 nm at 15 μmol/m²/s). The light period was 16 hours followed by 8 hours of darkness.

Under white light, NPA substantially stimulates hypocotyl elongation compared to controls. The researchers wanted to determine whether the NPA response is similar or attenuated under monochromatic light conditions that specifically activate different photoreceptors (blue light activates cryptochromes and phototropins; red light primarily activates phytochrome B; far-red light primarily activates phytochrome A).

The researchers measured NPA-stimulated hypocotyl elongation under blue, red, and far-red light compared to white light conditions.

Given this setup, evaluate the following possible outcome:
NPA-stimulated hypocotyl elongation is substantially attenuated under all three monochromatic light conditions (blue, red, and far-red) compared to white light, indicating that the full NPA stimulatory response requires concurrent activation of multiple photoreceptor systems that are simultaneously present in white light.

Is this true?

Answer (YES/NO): YES